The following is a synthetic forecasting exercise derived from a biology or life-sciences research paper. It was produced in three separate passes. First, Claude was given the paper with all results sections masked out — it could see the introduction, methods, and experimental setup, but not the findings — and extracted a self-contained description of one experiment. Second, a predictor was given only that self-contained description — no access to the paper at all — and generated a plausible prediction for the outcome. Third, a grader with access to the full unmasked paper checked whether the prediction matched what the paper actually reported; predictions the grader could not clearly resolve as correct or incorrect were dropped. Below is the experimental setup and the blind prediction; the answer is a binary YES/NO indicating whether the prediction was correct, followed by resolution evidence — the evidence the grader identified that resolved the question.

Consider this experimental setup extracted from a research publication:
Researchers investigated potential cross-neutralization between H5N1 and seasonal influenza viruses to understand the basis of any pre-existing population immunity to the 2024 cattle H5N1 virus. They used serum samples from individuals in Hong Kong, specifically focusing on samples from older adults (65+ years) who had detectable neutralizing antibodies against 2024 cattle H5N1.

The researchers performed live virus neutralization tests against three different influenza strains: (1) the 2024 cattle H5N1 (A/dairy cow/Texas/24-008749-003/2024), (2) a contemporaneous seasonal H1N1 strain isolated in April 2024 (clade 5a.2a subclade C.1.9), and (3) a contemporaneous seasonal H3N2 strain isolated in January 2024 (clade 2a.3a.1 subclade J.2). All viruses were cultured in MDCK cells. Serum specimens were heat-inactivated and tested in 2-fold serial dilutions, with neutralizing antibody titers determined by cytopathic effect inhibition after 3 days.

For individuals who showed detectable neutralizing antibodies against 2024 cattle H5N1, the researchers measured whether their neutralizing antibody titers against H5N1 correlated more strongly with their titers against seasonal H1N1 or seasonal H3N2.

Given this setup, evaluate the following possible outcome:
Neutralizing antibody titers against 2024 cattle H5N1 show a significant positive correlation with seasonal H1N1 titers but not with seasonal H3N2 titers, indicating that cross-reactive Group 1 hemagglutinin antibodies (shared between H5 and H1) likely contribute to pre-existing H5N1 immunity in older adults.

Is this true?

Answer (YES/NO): YES